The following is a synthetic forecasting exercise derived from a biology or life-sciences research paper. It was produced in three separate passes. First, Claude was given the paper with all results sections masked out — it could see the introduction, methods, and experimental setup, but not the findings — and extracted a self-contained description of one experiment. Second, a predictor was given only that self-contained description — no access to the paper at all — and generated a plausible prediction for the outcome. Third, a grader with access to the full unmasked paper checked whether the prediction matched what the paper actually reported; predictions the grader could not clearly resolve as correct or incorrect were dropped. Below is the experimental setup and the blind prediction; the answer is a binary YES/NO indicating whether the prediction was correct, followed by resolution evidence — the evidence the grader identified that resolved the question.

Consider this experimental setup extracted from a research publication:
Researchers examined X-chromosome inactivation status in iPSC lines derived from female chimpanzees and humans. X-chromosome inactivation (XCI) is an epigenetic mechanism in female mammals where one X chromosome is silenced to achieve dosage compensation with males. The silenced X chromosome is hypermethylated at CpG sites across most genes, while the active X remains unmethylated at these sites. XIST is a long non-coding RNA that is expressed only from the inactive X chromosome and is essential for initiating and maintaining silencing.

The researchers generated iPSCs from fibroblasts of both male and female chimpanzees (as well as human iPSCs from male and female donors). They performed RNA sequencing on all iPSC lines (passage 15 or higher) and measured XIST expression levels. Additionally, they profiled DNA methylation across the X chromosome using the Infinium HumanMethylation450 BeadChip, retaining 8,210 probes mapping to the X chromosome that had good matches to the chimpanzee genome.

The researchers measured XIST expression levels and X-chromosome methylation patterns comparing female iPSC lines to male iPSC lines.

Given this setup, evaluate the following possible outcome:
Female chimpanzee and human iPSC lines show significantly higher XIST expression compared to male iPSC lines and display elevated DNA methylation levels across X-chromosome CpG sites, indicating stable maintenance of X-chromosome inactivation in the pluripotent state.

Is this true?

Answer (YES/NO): NO